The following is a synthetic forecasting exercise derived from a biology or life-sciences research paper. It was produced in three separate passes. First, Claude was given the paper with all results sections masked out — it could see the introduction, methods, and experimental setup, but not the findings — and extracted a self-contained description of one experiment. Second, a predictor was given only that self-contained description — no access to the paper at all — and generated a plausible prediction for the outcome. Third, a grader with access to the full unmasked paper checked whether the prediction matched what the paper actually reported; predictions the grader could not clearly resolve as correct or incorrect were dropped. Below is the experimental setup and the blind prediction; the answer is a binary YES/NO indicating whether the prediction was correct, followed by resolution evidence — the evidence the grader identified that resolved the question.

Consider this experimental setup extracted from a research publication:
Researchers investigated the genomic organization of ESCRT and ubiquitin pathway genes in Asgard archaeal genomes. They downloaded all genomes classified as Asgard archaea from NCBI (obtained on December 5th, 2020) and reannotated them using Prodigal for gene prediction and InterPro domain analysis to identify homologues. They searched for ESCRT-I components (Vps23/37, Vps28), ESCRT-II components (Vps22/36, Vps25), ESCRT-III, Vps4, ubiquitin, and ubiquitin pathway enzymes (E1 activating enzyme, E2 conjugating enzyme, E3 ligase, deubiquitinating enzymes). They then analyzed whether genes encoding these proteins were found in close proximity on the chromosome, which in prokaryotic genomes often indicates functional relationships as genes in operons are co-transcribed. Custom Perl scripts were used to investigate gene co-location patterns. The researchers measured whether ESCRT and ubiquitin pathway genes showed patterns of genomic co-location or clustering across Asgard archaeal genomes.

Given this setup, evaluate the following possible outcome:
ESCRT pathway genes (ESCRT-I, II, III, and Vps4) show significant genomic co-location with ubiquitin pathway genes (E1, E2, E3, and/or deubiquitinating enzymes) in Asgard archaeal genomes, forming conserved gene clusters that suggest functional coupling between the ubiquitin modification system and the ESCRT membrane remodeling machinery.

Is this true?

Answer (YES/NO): NO